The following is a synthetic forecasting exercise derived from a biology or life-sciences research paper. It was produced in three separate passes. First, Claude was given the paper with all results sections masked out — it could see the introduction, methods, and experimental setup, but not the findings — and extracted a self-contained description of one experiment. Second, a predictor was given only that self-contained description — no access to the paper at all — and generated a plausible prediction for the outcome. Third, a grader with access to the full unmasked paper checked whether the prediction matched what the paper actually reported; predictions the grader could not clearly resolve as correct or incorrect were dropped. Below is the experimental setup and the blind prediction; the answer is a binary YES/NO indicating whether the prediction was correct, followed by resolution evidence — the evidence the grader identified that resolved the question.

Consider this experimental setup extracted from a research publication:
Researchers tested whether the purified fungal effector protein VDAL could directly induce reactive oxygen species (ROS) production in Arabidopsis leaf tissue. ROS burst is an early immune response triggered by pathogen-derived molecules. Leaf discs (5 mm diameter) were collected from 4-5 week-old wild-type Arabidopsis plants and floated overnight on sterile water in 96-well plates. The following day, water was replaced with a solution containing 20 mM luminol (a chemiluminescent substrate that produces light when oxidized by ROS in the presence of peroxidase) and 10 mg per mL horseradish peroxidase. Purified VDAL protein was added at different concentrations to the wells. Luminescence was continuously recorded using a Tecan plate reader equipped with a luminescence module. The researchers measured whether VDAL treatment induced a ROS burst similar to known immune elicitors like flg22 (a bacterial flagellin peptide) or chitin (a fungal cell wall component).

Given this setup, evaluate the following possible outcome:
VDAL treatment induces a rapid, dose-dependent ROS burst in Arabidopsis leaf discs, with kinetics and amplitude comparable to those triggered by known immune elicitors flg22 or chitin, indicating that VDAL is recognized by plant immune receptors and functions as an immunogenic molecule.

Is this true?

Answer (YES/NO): YES